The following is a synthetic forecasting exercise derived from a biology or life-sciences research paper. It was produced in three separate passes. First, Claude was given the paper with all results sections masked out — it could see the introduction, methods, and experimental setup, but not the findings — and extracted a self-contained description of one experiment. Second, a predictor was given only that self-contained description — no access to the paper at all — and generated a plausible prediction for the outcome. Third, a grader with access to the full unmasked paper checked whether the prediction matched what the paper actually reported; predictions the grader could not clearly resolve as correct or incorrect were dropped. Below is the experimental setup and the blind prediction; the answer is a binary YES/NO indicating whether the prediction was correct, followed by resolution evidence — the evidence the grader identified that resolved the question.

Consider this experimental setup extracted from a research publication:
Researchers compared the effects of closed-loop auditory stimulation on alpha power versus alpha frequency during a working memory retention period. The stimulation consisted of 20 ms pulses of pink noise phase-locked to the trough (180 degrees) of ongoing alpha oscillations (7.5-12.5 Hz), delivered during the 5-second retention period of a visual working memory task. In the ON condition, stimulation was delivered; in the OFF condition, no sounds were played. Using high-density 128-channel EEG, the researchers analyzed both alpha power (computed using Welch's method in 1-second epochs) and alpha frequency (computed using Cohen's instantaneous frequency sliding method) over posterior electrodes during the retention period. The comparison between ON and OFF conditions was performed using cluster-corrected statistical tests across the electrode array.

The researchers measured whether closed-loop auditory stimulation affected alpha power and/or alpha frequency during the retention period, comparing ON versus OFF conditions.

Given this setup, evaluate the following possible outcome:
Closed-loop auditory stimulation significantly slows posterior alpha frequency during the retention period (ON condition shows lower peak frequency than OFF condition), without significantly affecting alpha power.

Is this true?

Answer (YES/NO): NO